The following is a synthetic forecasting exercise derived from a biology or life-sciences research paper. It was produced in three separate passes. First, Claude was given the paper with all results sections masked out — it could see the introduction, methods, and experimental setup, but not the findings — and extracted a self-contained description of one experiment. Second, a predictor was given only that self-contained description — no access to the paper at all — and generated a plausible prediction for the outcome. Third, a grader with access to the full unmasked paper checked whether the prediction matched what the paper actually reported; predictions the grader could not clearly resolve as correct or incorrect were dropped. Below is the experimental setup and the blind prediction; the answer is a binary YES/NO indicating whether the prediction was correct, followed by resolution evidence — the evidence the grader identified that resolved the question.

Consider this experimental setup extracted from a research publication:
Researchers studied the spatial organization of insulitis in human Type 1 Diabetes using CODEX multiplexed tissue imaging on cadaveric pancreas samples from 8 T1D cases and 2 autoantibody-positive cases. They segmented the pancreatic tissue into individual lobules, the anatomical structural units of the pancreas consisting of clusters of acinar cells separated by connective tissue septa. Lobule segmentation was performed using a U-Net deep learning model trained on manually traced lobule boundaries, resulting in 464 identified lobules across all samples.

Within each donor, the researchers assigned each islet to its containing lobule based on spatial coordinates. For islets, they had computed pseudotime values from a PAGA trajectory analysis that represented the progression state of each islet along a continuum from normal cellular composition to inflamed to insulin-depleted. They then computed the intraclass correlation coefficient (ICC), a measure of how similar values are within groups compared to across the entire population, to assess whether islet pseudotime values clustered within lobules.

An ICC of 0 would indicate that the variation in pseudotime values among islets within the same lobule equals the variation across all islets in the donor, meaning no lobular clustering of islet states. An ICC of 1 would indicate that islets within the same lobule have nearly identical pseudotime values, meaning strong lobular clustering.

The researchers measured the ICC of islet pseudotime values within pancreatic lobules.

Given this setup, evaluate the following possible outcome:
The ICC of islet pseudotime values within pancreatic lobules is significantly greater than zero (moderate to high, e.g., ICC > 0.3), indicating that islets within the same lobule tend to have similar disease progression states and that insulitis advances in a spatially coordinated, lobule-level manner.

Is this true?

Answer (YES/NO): NO